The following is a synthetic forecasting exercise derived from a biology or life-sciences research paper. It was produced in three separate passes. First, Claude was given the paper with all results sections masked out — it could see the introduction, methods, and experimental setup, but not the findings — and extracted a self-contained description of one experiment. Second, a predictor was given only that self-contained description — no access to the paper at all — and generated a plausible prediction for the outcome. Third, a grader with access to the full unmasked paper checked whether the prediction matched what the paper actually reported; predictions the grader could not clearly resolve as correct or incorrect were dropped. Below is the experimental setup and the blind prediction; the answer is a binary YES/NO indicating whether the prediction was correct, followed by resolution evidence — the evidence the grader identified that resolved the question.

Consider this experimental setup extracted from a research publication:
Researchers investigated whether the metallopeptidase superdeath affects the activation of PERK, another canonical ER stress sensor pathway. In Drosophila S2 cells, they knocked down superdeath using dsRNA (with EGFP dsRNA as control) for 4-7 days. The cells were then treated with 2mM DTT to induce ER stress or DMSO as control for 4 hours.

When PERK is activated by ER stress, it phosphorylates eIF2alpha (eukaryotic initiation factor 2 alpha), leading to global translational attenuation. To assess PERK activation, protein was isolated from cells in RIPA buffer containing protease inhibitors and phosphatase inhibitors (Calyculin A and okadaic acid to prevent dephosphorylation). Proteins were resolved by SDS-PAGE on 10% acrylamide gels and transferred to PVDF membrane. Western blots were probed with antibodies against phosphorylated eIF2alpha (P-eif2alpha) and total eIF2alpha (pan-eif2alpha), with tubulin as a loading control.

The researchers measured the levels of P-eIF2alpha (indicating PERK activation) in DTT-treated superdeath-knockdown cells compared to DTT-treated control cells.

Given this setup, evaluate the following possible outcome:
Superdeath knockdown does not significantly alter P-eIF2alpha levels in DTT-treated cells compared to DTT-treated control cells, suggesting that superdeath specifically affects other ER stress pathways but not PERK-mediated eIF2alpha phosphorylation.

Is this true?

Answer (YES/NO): YES